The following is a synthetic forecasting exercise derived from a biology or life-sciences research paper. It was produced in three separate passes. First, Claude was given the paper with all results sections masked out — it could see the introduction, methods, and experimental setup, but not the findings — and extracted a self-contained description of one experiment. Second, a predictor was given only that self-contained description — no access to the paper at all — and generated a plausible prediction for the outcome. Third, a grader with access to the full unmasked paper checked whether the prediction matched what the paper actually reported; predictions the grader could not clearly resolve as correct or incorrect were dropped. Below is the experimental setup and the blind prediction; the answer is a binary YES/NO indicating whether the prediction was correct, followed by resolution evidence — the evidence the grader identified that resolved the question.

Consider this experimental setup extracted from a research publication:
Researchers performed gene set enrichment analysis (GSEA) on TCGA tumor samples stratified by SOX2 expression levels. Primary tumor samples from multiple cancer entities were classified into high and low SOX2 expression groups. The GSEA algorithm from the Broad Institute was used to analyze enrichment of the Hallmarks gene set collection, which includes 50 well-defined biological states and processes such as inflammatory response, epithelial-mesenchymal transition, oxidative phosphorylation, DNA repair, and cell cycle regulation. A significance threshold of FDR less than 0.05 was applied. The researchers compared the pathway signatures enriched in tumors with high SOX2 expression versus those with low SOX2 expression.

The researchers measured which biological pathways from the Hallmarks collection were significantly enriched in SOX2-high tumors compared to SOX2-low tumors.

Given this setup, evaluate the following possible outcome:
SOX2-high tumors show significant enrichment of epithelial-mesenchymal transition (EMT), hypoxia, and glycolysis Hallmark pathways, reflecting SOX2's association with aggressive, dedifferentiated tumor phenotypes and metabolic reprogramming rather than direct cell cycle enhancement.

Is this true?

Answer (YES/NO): NO